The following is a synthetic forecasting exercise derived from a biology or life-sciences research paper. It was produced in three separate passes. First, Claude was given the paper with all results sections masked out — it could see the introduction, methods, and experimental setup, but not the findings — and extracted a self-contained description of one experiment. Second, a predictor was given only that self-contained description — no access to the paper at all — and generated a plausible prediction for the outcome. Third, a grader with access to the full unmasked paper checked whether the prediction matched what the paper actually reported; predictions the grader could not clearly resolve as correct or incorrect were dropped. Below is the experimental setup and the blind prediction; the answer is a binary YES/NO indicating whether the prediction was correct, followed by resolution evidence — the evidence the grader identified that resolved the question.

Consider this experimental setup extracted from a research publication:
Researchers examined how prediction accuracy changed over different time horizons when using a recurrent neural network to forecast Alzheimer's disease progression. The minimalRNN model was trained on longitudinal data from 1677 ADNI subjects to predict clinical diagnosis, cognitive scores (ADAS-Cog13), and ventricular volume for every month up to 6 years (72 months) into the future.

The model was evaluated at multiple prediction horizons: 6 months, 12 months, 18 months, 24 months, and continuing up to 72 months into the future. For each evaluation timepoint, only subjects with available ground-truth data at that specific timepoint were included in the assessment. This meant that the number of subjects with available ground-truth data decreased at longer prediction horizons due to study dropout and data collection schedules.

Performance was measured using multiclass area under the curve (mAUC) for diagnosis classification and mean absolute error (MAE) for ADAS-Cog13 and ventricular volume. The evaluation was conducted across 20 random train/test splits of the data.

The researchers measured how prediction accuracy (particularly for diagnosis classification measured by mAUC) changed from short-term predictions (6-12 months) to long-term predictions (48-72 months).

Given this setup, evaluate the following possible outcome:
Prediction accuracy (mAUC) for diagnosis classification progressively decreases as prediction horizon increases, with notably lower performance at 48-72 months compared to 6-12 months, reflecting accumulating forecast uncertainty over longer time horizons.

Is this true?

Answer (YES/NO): YES